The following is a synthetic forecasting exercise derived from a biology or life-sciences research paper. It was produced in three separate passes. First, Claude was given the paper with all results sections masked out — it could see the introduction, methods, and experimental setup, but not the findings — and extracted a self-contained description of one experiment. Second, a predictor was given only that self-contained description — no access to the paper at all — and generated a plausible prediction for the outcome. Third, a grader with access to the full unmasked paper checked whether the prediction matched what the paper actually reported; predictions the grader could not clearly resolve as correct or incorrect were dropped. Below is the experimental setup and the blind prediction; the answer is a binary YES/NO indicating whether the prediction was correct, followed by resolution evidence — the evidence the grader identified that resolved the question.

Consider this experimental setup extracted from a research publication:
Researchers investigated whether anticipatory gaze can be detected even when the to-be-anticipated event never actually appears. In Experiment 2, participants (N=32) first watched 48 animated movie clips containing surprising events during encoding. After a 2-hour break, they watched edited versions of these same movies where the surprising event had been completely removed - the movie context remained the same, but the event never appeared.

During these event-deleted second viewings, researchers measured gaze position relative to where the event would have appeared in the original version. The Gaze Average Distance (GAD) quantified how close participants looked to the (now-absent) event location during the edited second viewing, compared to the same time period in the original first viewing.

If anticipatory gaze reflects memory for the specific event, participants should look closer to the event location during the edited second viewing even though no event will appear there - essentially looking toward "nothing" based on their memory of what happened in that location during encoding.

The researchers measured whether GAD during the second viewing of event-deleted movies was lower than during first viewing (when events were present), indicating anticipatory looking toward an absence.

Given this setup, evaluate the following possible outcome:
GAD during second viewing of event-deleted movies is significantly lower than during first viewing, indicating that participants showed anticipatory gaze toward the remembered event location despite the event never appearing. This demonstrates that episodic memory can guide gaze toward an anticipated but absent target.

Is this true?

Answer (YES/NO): YES